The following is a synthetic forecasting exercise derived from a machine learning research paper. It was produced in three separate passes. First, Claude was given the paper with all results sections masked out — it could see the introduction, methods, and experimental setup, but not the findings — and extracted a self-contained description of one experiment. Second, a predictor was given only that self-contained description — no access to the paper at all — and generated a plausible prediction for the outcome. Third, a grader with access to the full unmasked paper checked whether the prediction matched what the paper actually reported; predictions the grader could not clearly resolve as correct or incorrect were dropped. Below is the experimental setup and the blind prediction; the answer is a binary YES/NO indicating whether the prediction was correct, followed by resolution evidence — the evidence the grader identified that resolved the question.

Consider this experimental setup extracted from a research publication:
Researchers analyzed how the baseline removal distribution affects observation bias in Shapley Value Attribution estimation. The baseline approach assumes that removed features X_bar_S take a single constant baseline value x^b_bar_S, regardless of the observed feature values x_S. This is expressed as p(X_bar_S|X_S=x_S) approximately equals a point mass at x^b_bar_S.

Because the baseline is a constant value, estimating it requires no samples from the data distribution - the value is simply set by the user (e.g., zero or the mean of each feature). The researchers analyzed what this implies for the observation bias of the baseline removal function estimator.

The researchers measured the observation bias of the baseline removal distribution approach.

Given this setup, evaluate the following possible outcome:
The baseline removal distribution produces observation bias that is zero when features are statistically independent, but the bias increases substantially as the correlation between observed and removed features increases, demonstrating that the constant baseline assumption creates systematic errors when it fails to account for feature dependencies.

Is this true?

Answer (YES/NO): NO